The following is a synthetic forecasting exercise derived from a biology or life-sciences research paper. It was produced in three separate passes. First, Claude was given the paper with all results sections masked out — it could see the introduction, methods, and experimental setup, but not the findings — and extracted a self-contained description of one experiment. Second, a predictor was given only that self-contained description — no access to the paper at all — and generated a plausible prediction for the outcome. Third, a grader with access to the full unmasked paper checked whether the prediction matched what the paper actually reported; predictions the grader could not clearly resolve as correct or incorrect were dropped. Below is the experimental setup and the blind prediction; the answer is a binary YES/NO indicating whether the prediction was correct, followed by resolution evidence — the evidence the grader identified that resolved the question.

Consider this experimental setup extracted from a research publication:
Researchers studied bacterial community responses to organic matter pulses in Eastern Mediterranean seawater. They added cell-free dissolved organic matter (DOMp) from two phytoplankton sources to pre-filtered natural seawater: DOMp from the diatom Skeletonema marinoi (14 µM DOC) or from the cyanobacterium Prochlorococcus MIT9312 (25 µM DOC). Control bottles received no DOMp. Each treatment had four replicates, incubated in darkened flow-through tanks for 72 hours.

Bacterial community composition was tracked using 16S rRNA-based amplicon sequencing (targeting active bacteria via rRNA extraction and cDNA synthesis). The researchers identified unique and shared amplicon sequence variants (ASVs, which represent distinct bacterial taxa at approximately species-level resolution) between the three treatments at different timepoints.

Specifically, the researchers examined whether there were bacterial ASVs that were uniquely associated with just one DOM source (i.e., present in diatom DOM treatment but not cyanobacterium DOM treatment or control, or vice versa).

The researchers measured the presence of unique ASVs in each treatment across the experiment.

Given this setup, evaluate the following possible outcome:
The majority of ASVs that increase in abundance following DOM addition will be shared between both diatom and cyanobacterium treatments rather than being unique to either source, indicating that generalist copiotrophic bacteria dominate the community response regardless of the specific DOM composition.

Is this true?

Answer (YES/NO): NO